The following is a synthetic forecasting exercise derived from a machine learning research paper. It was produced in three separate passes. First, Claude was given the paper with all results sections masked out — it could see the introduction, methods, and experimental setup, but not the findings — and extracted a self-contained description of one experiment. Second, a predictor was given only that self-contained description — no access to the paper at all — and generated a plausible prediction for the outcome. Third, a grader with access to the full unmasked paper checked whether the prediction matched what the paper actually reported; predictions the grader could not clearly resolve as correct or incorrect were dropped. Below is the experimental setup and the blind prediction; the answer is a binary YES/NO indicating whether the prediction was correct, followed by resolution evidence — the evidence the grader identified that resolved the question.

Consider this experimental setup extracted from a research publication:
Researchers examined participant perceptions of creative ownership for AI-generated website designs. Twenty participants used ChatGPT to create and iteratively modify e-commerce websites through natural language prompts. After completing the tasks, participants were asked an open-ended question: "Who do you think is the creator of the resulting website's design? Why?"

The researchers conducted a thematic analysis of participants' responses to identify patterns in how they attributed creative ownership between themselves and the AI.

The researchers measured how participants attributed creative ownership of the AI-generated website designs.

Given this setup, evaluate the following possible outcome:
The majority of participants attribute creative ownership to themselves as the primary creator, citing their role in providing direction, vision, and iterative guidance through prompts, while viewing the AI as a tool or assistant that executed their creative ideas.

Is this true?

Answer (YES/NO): NO